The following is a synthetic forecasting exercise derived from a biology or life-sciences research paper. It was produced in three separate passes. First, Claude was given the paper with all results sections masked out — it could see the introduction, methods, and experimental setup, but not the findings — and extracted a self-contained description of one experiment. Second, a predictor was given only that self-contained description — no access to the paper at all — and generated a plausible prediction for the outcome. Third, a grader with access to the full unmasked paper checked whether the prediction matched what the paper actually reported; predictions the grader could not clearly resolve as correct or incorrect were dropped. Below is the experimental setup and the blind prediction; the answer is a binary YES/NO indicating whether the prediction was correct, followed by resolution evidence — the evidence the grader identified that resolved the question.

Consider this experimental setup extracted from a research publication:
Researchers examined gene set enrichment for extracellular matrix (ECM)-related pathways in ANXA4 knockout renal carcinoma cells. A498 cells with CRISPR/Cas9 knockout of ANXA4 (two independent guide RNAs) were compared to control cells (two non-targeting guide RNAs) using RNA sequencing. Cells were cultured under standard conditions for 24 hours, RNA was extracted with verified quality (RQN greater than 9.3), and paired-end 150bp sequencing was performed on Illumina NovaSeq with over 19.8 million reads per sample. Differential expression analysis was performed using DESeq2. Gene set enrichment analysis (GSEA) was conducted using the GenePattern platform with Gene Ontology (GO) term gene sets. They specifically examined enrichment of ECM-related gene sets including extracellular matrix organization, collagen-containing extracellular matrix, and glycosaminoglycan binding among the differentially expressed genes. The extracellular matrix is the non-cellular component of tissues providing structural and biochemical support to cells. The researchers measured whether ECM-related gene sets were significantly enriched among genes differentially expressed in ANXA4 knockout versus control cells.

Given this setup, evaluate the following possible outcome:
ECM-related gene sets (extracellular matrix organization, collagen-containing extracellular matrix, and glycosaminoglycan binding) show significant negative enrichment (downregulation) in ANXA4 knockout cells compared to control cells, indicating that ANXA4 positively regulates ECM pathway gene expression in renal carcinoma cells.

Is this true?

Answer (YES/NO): YES